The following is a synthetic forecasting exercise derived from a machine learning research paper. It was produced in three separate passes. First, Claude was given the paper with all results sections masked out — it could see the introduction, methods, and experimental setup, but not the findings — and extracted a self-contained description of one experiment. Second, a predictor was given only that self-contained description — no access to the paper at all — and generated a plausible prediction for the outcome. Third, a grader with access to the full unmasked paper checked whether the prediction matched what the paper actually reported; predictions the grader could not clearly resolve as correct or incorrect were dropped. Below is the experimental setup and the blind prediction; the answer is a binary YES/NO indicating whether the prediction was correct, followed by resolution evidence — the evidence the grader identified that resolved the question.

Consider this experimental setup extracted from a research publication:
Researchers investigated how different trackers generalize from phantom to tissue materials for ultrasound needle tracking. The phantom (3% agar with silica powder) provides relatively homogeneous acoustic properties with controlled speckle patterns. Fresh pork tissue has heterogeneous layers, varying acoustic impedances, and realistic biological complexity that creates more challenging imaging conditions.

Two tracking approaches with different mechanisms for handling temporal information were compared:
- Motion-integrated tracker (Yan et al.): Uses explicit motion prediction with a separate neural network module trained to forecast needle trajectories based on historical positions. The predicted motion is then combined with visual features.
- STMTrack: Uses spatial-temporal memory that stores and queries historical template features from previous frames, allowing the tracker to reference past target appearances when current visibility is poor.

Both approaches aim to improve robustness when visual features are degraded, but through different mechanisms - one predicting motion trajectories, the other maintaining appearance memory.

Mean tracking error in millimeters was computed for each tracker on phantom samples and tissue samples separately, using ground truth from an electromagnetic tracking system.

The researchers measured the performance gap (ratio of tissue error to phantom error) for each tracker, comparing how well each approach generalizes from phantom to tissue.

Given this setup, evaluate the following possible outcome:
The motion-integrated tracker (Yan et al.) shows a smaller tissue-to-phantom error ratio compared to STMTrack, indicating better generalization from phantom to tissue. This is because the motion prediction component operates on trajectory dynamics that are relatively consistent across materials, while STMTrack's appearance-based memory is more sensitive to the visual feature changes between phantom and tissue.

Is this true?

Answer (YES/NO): YES